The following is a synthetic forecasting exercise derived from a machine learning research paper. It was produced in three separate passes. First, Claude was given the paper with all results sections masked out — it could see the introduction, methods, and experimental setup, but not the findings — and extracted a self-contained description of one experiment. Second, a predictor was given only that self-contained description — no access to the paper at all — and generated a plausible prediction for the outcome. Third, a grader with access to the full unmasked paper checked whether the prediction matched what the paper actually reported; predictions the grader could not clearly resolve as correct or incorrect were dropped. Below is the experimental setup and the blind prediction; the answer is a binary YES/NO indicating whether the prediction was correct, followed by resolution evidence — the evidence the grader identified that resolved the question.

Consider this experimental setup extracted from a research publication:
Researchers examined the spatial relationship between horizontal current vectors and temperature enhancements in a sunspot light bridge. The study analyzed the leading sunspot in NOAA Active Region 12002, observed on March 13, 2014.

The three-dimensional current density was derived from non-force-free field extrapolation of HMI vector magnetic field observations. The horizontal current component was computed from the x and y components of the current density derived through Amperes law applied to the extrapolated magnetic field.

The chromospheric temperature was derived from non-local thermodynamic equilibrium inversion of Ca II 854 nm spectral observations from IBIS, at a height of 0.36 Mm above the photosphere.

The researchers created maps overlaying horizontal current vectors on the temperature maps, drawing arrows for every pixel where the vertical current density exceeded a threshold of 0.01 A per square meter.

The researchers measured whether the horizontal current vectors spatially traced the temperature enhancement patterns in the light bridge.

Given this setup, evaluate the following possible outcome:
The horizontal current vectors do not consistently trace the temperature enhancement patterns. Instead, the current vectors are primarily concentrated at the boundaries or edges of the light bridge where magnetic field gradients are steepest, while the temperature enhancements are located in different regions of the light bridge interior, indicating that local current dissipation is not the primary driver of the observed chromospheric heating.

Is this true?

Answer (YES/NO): NO